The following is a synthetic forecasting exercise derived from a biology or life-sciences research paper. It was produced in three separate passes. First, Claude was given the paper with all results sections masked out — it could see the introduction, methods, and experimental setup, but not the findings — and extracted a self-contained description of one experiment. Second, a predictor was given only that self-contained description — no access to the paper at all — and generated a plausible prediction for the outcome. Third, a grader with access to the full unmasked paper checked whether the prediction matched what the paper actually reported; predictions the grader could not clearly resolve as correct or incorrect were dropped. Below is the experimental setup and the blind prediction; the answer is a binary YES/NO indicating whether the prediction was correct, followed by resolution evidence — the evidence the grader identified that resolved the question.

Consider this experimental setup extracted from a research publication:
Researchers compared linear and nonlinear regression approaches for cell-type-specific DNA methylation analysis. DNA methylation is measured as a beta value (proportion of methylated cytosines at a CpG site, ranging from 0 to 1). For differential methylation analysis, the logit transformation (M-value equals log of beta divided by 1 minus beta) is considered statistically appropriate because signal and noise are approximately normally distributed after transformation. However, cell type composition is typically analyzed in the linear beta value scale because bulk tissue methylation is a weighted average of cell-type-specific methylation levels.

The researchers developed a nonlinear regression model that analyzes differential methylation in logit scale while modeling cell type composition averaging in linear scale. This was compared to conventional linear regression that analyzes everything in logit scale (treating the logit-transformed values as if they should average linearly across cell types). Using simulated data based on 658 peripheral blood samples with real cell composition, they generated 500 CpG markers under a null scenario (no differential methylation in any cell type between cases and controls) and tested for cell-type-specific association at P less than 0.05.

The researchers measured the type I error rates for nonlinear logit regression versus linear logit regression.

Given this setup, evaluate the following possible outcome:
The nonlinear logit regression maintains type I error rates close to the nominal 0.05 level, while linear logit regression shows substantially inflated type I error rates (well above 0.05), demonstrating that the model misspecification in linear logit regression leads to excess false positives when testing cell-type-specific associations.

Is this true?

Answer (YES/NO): NO